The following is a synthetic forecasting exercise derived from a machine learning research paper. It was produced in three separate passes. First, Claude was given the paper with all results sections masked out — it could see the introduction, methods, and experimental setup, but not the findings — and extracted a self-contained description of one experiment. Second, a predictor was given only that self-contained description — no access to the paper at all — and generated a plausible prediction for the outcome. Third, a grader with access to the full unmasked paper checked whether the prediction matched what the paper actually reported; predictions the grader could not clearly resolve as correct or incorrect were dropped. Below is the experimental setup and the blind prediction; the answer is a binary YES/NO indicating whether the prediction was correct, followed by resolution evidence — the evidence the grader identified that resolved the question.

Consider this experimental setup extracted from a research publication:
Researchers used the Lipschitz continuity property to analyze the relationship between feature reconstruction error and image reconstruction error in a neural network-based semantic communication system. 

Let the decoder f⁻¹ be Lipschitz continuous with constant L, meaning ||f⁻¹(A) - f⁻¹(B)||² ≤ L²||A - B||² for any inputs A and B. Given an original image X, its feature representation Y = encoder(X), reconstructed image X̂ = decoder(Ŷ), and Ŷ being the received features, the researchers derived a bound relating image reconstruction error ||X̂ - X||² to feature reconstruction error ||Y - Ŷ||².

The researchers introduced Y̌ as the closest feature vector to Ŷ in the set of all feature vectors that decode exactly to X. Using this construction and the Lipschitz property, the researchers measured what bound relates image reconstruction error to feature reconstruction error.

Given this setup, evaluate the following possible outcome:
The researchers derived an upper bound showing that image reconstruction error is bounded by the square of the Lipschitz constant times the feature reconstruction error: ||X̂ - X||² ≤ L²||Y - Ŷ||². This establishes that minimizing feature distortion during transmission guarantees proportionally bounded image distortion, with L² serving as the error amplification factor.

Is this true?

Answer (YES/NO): NO